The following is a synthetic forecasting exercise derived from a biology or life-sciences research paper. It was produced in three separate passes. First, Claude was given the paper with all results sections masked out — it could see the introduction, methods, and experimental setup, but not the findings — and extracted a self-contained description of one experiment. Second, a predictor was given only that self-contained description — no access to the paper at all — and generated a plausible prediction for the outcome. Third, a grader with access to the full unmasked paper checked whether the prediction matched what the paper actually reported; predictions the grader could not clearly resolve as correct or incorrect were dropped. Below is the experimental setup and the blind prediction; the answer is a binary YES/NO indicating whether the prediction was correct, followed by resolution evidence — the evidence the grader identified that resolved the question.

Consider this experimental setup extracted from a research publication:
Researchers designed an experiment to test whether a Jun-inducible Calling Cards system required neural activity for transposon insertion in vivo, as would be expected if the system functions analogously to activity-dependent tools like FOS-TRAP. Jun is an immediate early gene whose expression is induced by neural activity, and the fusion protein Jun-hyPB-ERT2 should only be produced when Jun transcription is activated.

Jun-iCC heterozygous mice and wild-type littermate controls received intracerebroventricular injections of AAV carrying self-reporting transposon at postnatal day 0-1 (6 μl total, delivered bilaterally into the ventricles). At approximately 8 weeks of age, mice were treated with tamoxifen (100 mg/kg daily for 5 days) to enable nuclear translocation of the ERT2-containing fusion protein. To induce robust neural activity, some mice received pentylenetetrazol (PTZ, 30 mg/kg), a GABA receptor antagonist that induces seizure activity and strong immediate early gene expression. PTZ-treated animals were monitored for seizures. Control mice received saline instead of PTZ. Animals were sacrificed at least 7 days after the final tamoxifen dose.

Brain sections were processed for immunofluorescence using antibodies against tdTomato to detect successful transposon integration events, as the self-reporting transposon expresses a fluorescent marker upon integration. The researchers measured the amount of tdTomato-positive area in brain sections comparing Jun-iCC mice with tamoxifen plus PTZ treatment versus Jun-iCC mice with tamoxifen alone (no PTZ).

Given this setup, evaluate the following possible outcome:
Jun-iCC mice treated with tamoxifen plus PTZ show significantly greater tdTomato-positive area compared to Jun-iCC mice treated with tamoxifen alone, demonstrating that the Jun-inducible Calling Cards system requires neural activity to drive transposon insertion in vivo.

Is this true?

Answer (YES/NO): YES